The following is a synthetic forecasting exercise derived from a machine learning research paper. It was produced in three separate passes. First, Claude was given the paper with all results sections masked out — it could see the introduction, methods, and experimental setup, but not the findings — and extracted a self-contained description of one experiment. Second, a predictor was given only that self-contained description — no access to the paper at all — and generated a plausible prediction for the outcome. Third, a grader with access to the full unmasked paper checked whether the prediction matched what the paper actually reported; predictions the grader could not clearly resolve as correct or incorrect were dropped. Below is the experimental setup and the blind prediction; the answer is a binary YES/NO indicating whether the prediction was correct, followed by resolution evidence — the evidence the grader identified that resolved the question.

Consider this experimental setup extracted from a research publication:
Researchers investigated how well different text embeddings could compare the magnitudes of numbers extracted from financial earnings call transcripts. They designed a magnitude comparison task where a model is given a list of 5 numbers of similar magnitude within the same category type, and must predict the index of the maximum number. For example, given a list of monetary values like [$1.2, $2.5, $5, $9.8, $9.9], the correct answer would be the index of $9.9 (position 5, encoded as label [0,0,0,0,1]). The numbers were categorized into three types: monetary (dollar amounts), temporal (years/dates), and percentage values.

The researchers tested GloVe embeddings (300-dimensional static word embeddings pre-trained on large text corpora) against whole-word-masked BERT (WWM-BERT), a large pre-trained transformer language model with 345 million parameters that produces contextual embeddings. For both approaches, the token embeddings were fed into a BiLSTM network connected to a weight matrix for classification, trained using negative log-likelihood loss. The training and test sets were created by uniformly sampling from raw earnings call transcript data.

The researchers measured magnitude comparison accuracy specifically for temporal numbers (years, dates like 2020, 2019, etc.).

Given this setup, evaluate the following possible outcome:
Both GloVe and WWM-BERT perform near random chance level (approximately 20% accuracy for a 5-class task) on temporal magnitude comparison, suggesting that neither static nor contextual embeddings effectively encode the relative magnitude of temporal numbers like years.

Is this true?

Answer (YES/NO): NO